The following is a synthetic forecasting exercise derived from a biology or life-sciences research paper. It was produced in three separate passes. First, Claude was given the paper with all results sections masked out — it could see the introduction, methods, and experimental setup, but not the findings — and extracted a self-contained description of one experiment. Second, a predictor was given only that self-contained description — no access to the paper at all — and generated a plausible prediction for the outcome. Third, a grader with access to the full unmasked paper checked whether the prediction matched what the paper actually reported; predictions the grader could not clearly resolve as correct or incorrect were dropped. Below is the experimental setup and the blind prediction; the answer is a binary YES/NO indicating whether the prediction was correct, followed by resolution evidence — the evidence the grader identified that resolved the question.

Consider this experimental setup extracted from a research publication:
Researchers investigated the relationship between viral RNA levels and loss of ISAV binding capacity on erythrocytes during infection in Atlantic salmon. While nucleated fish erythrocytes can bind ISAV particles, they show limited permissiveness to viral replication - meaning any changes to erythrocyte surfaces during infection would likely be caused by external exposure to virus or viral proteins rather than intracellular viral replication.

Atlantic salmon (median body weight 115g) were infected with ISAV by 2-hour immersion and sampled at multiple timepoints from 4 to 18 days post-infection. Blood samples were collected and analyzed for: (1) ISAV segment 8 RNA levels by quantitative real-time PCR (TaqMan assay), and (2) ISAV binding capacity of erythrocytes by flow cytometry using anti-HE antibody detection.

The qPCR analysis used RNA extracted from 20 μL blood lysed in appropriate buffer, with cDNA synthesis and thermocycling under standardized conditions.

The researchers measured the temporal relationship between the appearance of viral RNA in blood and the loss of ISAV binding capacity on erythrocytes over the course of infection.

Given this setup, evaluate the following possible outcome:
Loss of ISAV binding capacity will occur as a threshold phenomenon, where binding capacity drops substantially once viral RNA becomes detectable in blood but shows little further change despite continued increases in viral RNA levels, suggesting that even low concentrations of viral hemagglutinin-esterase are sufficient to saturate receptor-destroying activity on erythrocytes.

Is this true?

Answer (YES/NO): NO